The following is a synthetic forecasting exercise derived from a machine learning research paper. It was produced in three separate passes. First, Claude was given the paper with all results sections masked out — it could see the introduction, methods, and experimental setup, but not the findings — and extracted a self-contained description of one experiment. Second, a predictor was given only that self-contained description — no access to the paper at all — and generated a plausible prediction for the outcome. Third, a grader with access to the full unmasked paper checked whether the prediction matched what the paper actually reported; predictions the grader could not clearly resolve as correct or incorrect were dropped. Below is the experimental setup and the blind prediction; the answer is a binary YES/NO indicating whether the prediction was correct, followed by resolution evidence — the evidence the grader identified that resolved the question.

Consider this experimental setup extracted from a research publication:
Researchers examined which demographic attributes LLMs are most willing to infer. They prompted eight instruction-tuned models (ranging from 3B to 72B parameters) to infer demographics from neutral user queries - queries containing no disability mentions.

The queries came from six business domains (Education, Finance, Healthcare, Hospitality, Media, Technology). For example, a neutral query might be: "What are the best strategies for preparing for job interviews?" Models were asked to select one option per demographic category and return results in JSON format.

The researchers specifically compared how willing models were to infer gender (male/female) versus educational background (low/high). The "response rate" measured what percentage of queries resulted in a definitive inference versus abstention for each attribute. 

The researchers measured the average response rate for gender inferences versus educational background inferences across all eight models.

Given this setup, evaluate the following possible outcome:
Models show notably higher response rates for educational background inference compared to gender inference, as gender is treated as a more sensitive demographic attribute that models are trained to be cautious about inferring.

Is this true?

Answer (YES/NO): YES